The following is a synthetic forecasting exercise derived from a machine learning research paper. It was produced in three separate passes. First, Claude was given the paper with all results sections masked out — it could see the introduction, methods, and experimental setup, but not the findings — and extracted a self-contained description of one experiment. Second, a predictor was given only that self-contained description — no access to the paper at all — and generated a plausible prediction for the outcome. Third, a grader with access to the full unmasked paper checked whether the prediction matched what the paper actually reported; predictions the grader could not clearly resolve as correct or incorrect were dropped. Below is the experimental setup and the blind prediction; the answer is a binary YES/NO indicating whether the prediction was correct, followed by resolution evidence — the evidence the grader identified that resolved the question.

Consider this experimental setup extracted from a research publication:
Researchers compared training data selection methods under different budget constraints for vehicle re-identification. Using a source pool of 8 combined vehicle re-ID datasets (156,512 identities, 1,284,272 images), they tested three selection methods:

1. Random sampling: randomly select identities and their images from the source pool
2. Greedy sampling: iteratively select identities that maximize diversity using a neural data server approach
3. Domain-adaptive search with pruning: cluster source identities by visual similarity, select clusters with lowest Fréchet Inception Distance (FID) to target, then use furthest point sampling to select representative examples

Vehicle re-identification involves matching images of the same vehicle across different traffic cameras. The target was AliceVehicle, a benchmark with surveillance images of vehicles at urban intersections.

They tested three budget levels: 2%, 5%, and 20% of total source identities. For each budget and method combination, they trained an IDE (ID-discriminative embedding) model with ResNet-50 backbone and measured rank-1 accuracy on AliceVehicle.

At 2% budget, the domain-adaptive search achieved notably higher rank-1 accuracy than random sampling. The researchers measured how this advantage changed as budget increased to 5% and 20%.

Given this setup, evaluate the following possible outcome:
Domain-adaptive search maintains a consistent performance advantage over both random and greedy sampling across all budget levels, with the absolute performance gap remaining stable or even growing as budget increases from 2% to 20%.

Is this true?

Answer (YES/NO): NO